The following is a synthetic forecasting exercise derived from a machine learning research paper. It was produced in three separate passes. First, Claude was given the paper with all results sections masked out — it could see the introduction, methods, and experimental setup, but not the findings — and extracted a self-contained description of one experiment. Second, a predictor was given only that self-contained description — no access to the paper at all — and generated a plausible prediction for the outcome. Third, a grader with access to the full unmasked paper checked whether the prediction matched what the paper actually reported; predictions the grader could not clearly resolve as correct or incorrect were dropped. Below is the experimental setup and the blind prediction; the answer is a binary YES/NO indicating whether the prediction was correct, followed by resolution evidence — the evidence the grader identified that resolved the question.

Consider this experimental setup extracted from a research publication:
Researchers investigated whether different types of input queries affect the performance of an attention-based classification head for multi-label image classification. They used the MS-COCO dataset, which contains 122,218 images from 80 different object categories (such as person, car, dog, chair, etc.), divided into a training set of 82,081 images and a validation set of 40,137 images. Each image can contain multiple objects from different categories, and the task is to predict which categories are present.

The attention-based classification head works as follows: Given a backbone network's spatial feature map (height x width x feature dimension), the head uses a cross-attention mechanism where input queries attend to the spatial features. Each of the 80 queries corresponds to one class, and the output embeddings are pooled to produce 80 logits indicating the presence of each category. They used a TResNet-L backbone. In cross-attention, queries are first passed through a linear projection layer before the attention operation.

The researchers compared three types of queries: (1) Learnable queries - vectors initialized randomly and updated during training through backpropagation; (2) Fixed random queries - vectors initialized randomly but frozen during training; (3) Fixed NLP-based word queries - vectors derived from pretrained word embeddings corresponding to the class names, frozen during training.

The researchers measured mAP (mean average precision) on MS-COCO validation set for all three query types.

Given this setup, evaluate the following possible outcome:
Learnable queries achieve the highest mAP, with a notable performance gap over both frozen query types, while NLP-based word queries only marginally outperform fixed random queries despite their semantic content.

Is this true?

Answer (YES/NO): NO